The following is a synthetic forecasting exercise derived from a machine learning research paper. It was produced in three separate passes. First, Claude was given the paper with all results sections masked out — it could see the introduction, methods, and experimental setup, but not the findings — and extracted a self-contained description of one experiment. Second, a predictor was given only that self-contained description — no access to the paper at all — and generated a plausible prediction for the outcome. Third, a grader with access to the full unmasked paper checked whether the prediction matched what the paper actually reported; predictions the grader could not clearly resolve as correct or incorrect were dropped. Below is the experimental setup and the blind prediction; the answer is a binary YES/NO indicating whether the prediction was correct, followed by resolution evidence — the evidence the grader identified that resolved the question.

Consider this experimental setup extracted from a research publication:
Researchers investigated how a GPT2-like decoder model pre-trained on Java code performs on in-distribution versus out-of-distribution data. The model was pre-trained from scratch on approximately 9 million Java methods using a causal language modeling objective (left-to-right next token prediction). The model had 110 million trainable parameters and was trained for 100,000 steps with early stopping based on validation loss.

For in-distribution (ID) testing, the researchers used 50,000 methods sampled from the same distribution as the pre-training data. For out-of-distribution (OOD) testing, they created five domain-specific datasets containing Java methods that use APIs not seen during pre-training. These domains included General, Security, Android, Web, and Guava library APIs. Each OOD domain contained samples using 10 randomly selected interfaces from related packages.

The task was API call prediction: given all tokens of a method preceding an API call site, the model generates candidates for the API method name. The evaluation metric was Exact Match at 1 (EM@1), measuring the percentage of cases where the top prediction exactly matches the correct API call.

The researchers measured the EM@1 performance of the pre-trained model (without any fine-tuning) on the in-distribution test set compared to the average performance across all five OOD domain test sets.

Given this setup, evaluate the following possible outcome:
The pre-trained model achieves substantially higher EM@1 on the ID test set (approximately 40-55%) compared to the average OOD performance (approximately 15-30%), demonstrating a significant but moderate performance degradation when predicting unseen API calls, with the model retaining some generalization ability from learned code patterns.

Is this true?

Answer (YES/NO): NO